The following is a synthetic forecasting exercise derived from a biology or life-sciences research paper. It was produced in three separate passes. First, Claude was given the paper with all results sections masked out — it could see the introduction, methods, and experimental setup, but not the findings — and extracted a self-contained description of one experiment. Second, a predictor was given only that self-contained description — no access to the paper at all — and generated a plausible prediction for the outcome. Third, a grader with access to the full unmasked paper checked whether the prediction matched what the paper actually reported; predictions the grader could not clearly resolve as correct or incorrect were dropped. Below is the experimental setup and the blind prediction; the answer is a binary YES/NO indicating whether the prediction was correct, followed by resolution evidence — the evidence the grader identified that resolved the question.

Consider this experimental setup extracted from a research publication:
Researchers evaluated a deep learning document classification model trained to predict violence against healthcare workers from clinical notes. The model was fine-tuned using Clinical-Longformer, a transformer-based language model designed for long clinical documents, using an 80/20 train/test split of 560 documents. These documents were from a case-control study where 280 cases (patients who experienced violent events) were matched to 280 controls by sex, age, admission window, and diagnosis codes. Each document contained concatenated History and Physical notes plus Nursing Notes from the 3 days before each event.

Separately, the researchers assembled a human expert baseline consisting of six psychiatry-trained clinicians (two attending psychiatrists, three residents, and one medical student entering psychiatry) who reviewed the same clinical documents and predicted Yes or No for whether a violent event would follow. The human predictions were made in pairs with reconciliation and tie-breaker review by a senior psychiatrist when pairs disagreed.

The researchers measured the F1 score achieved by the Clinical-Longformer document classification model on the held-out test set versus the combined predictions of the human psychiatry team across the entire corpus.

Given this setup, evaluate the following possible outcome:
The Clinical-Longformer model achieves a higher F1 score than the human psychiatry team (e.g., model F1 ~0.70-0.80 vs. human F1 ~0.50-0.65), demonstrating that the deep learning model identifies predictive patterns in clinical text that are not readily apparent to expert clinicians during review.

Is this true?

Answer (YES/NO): YES